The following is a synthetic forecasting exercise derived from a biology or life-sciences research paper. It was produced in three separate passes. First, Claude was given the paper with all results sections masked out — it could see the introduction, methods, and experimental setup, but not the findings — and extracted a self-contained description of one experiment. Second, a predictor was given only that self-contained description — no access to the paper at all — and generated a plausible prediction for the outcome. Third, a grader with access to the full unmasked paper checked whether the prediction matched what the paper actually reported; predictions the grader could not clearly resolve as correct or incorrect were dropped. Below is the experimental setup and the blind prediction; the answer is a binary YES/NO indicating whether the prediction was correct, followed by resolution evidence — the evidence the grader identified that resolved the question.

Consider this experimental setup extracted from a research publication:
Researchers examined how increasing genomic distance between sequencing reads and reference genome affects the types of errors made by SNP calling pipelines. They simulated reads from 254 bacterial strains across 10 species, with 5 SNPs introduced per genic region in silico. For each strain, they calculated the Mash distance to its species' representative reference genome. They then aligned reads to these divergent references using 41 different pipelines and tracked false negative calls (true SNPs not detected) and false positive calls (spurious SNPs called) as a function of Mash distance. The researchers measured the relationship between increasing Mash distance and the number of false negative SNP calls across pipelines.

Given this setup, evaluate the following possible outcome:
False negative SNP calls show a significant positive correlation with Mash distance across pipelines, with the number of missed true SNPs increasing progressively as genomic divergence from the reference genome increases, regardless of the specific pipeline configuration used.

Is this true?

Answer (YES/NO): YES